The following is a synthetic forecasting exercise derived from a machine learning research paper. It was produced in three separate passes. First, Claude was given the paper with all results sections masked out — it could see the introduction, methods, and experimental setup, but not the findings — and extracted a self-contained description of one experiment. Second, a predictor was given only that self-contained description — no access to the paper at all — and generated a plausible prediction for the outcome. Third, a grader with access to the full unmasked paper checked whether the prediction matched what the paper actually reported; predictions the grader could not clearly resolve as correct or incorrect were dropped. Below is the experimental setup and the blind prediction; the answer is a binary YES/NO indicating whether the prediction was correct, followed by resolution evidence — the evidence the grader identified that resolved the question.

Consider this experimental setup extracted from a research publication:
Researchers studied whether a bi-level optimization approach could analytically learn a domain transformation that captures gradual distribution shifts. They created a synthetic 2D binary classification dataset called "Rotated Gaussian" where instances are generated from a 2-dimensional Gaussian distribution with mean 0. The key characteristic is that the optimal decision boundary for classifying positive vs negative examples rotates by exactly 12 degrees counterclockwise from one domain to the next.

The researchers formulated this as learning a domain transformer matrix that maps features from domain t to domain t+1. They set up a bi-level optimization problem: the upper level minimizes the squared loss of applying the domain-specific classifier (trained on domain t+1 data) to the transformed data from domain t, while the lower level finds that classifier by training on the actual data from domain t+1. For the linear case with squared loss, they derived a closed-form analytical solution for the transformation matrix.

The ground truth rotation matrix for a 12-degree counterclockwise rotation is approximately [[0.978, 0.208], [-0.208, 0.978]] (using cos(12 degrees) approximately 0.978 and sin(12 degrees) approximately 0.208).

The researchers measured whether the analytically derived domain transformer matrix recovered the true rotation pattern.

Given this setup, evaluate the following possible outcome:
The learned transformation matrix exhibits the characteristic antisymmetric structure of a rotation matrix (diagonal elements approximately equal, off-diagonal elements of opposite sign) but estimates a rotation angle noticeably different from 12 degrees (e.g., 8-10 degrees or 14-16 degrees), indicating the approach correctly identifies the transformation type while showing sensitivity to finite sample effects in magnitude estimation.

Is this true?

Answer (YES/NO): NO